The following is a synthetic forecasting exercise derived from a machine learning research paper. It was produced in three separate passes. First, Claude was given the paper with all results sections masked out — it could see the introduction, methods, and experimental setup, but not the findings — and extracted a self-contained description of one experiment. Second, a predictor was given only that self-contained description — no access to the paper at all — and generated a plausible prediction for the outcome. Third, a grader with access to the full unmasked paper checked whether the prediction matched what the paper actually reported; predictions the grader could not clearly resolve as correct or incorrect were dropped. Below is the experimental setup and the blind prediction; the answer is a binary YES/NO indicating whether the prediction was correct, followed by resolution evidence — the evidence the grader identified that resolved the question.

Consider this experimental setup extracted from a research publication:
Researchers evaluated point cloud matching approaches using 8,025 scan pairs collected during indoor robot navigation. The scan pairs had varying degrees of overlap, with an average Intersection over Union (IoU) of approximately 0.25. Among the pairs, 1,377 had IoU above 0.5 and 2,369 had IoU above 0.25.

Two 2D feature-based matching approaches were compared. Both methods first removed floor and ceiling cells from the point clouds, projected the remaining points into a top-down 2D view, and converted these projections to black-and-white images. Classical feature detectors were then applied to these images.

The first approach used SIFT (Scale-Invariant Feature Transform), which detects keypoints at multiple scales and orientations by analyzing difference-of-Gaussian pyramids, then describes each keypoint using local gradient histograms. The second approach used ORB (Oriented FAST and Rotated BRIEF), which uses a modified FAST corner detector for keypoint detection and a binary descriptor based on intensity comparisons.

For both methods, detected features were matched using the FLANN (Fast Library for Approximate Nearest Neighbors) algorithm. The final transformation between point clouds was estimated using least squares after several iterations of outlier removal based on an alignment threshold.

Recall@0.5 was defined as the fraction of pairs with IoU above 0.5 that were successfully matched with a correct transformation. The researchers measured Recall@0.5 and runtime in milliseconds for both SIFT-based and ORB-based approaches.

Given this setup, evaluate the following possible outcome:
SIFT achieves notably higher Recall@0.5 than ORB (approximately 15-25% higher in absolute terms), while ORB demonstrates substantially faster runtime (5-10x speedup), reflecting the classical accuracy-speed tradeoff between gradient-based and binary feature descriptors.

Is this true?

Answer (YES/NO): NO